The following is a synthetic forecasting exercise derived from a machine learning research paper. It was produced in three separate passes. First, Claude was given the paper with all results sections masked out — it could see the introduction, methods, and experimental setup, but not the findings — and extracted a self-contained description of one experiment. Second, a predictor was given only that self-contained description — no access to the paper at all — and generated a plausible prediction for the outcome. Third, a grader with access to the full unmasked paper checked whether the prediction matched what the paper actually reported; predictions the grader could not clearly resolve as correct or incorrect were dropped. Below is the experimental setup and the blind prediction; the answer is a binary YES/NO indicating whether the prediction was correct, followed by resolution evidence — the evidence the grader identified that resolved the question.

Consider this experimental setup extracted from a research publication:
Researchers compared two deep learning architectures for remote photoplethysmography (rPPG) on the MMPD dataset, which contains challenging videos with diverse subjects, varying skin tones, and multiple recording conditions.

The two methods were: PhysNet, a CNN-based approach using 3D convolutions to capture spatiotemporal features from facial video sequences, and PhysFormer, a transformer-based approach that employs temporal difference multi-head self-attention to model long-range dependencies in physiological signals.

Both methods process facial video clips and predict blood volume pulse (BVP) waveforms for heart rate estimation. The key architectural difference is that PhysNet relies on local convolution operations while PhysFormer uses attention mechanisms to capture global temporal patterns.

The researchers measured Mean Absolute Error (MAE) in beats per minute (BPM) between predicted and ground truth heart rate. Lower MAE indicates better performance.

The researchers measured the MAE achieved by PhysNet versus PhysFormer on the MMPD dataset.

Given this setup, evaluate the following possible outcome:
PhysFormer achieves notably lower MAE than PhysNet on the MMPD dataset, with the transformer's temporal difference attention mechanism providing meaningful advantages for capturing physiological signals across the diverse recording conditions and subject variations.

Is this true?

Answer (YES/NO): NO